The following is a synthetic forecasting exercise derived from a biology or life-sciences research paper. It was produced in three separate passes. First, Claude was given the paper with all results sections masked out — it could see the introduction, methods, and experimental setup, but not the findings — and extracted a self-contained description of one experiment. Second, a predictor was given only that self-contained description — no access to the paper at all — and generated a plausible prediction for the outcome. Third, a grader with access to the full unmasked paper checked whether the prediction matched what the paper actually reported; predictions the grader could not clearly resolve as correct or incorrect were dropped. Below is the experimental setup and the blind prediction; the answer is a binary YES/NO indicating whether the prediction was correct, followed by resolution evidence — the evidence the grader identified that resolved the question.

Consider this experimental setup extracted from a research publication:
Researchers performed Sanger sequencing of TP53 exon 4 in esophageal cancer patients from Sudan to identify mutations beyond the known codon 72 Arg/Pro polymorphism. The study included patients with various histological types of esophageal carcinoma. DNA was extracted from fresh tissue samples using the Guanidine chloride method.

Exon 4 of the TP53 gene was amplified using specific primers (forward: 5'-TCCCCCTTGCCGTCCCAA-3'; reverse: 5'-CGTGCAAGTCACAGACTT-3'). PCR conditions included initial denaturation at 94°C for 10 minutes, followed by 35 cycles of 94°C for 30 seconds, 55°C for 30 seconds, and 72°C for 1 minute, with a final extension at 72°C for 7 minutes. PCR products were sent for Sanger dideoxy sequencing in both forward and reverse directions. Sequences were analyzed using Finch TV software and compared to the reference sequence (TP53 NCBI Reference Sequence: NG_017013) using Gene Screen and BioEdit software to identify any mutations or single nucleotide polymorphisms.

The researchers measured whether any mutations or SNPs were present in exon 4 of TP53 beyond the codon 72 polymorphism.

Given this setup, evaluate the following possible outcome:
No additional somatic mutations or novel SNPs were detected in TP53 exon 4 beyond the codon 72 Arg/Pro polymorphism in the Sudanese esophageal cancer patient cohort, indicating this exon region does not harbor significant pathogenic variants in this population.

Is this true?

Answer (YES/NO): YES